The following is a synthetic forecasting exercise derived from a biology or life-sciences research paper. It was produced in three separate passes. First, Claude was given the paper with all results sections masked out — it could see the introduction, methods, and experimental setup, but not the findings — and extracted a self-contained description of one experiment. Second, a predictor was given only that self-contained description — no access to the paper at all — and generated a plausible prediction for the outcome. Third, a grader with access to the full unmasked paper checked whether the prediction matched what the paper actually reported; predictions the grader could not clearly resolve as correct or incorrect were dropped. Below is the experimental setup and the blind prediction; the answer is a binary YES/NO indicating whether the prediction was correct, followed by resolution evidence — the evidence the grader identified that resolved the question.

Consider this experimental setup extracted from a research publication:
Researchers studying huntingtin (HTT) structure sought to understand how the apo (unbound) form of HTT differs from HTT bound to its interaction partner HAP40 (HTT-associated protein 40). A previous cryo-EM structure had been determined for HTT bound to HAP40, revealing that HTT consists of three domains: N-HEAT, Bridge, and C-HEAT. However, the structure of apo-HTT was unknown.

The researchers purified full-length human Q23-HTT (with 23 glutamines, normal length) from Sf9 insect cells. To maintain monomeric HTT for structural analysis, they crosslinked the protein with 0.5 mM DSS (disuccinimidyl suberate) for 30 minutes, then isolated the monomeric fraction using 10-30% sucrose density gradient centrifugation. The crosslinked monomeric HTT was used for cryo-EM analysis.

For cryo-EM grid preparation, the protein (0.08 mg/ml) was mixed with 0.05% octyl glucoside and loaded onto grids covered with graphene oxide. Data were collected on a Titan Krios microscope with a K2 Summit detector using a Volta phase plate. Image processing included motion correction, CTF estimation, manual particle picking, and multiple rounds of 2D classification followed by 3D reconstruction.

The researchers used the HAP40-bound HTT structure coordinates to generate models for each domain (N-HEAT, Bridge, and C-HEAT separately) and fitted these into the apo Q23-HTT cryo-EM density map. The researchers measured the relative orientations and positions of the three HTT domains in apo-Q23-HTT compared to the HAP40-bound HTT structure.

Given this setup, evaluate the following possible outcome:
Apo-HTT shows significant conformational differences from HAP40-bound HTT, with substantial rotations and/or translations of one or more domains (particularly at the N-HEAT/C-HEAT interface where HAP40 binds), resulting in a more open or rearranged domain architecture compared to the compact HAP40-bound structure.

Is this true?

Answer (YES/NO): YES